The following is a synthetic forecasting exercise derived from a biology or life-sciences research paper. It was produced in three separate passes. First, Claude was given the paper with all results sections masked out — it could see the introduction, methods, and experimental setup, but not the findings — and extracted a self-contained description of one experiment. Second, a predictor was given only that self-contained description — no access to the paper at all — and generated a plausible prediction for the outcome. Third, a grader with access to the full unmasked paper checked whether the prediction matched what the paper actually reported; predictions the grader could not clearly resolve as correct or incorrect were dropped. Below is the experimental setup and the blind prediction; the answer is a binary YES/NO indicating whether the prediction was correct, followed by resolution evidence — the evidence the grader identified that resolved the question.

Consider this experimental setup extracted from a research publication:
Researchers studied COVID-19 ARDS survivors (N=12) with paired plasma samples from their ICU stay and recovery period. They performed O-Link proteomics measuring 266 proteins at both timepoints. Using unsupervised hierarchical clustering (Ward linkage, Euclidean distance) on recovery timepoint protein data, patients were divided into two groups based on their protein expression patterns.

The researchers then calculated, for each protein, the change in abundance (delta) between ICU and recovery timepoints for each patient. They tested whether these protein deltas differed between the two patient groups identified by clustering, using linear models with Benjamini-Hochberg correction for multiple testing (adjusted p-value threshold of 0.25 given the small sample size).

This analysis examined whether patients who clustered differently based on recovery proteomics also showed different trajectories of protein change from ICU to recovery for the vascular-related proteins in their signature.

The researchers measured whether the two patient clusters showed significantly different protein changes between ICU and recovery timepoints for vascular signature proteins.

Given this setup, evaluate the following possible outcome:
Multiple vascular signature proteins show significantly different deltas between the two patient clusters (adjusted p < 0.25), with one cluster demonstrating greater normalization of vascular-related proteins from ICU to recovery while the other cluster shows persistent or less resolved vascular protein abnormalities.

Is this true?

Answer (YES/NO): NO